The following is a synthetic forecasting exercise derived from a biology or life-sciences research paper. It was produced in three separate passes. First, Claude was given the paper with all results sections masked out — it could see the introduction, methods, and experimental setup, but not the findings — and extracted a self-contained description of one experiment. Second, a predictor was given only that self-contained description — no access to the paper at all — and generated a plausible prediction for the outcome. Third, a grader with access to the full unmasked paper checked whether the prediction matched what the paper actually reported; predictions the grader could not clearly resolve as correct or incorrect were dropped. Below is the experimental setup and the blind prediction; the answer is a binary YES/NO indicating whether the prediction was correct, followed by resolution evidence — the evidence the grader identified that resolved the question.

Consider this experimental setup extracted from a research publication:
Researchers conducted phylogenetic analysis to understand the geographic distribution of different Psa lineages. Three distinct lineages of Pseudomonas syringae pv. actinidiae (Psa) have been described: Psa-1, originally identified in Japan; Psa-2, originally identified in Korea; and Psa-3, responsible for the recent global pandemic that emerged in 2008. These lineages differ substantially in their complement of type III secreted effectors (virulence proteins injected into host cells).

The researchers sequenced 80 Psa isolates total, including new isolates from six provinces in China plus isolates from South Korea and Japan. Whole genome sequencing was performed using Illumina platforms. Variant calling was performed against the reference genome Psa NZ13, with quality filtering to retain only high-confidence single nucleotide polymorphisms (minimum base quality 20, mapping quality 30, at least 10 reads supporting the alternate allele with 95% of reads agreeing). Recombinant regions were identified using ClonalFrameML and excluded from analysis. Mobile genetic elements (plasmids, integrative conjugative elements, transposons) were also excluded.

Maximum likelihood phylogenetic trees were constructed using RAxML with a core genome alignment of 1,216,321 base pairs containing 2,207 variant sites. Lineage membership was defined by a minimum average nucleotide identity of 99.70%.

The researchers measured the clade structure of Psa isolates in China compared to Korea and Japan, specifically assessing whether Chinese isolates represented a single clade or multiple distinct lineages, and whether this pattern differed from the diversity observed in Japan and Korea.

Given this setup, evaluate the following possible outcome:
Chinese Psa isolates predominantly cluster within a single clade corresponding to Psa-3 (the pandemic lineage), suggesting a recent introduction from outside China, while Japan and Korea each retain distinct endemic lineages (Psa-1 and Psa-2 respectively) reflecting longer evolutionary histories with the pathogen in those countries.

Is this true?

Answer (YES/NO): NO